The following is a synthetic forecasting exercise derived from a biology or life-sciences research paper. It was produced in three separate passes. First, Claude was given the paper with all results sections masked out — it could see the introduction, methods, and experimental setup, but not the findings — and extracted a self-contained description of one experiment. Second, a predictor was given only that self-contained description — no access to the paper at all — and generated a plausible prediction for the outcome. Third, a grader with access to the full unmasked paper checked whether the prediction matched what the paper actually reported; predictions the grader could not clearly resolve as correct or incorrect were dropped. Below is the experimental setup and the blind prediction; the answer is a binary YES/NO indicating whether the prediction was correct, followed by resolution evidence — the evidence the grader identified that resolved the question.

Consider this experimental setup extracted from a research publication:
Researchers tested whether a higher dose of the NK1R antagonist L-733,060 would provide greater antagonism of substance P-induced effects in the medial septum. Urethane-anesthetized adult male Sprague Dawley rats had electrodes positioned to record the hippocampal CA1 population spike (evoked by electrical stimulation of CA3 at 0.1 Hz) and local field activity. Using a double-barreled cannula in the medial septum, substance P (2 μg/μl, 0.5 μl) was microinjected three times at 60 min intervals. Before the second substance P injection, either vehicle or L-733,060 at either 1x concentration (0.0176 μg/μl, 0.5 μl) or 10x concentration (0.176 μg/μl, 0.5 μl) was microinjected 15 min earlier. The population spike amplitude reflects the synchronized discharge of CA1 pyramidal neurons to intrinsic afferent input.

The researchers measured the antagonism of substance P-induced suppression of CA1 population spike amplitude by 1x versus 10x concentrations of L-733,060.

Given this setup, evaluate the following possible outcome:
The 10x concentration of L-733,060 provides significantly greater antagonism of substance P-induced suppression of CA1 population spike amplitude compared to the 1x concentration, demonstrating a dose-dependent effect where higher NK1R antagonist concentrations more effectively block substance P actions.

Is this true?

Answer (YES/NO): NO